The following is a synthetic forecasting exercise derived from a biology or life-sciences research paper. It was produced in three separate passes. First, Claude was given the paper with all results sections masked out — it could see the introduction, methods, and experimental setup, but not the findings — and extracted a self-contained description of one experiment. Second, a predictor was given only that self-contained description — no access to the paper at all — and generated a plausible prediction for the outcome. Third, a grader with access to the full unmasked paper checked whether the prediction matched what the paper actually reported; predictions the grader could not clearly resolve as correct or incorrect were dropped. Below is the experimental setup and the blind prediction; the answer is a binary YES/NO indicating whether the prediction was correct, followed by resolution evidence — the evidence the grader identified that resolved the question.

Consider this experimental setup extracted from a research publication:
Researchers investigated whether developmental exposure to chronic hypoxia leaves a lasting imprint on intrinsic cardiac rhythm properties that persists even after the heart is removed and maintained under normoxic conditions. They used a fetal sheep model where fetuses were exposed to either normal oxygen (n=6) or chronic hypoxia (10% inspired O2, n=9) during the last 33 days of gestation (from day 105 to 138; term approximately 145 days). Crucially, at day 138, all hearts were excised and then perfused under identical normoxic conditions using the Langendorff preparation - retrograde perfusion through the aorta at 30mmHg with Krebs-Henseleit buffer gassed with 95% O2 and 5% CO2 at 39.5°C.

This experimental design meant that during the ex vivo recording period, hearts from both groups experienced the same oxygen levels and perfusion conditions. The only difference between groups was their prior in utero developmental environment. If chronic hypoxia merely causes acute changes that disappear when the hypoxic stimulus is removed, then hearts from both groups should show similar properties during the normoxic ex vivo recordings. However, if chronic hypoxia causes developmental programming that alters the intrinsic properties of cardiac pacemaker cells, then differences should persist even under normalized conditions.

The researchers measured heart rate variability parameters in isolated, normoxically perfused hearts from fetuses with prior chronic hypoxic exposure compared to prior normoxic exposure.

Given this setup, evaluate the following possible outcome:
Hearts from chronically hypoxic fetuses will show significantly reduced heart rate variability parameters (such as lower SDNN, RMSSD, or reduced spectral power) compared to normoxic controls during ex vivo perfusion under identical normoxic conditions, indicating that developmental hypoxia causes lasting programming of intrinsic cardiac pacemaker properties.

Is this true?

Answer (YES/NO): NO